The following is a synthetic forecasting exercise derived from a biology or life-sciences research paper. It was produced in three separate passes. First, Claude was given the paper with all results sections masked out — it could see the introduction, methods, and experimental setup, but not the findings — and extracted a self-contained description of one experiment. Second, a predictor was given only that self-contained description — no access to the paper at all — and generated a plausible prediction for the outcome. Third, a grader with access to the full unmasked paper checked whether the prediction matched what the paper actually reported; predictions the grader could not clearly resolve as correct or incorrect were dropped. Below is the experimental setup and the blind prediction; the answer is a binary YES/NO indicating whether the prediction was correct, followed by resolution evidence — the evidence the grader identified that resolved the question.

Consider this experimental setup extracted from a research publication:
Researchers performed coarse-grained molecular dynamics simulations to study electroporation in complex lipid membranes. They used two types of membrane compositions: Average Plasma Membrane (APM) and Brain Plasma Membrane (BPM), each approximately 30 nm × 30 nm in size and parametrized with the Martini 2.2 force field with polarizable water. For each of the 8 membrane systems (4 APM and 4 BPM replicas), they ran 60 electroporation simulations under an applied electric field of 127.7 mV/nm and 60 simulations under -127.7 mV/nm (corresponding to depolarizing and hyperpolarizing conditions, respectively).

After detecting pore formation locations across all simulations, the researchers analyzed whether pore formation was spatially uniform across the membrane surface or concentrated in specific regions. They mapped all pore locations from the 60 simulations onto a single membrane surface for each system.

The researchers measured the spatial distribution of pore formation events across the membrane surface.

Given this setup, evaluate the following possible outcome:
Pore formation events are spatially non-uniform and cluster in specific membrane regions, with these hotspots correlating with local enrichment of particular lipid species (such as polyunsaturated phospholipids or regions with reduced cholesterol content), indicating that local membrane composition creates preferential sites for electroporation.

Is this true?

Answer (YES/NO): YES